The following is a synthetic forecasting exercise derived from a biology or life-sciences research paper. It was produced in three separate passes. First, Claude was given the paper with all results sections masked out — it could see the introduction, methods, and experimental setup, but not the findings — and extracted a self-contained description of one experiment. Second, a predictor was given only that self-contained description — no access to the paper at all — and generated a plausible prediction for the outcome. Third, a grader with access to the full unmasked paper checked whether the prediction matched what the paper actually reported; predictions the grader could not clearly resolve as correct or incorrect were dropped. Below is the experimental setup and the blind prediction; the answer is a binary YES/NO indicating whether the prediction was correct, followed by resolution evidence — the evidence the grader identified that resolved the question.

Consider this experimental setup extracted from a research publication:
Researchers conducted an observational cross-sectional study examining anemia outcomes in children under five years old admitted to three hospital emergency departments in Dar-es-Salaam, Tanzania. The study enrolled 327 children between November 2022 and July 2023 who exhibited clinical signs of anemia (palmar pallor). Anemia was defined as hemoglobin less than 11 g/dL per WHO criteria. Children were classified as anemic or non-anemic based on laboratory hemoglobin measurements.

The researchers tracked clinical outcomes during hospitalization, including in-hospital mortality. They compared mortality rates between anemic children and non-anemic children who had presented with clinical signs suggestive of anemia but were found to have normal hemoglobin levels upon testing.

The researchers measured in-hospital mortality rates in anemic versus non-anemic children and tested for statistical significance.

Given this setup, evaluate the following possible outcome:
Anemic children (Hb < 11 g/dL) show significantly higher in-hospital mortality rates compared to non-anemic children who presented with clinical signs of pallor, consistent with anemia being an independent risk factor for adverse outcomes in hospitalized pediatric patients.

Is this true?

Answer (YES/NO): NO